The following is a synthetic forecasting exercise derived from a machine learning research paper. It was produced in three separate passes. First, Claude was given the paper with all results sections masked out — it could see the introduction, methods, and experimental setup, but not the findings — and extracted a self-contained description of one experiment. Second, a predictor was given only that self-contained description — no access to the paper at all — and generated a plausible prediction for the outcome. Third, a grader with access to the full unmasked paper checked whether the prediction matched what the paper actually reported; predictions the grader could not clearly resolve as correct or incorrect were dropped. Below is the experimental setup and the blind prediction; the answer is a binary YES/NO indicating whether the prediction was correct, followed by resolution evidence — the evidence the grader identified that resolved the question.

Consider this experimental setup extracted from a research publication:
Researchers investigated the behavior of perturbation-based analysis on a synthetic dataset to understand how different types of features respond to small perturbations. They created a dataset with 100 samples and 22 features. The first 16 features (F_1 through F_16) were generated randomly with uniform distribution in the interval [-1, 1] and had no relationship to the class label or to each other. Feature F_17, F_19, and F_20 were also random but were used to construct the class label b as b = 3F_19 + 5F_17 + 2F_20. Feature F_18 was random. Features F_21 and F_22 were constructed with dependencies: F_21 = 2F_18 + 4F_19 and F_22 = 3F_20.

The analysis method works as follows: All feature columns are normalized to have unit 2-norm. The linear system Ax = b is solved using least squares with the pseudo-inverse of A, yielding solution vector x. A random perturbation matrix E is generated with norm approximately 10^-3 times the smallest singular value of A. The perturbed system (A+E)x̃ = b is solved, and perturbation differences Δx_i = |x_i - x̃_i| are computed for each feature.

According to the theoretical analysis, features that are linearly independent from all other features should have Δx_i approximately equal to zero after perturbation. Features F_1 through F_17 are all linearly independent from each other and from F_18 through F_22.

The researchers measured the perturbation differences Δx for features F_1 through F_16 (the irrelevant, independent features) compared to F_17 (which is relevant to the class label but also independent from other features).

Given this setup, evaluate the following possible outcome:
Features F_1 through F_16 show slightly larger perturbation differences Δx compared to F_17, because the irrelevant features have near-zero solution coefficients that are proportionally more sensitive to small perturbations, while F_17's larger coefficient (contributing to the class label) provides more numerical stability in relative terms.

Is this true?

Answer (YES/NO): NO